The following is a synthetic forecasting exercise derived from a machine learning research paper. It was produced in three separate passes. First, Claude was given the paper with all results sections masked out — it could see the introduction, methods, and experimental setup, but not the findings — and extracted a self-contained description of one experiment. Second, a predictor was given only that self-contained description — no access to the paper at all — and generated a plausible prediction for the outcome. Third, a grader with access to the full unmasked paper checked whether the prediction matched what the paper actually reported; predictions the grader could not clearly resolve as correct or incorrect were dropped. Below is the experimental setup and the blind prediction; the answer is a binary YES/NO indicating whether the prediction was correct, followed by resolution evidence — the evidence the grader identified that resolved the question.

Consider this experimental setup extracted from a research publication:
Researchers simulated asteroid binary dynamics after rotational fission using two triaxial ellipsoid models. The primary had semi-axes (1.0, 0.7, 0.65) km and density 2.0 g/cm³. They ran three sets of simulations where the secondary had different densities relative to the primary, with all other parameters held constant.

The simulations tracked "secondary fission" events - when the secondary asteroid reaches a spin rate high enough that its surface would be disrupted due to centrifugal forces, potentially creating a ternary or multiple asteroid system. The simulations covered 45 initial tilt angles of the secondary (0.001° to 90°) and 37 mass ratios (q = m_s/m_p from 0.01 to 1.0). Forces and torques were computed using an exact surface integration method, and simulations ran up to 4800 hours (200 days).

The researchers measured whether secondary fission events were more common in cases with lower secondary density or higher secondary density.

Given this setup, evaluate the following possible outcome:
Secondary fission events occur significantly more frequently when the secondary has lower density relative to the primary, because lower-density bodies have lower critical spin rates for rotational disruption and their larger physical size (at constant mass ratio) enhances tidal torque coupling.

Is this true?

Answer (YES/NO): YES